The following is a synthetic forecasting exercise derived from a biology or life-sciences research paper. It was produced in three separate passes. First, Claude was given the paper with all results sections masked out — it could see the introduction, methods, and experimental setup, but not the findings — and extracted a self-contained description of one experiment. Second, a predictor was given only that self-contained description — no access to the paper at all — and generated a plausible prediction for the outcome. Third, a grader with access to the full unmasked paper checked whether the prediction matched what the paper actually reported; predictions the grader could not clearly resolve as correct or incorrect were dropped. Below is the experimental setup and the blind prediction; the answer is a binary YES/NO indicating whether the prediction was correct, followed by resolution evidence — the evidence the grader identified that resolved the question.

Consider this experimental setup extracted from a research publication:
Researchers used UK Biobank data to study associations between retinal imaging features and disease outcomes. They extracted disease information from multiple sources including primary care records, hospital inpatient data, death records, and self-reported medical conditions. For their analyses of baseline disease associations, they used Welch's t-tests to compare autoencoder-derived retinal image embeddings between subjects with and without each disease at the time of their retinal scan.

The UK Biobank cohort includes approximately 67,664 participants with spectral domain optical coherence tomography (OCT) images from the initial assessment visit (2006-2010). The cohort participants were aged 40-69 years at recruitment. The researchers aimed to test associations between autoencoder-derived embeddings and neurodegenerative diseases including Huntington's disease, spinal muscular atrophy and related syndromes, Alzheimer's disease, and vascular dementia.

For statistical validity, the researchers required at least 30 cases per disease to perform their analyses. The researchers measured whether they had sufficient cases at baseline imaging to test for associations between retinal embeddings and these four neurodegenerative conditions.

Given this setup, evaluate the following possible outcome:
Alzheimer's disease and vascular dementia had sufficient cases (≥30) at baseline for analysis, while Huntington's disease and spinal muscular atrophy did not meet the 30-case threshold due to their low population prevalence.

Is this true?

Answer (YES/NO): NO